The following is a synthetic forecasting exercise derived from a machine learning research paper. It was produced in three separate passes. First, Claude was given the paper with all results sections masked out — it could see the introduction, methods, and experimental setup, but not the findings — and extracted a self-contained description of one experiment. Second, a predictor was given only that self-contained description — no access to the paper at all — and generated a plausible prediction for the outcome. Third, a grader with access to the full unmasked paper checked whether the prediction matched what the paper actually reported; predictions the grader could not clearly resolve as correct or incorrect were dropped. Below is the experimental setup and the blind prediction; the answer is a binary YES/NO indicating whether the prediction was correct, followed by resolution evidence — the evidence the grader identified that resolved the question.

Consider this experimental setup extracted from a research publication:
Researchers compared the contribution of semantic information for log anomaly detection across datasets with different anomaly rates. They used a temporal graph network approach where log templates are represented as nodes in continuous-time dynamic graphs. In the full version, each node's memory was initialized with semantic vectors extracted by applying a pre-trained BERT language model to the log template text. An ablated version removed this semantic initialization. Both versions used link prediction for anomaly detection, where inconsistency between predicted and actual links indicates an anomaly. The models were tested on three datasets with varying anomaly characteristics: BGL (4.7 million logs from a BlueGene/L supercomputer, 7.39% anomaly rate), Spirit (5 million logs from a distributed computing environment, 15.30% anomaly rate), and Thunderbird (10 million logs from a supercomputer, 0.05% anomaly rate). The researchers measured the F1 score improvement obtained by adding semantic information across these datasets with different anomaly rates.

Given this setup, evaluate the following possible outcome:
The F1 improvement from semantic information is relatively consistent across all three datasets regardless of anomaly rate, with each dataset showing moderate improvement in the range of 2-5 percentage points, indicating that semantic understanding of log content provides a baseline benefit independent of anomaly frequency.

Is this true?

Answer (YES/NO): NO